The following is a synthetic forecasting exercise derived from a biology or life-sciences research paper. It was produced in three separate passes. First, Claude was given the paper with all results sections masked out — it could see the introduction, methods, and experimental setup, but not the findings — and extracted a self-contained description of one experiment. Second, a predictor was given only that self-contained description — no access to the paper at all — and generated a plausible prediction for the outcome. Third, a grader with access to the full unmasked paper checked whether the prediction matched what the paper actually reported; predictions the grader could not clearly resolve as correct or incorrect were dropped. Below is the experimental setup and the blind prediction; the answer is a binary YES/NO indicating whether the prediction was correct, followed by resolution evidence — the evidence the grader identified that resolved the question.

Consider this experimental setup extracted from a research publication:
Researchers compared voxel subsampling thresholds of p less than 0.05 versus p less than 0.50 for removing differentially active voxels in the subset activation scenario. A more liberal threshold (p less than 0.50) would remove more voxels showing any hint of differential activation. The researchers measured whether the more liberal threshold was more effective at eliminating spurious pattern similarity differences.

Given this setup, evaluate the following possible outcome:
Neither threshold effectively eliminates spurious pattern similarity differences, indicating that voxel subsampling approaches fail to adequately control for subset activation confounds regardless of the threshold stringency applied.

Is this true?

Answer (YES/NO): NO